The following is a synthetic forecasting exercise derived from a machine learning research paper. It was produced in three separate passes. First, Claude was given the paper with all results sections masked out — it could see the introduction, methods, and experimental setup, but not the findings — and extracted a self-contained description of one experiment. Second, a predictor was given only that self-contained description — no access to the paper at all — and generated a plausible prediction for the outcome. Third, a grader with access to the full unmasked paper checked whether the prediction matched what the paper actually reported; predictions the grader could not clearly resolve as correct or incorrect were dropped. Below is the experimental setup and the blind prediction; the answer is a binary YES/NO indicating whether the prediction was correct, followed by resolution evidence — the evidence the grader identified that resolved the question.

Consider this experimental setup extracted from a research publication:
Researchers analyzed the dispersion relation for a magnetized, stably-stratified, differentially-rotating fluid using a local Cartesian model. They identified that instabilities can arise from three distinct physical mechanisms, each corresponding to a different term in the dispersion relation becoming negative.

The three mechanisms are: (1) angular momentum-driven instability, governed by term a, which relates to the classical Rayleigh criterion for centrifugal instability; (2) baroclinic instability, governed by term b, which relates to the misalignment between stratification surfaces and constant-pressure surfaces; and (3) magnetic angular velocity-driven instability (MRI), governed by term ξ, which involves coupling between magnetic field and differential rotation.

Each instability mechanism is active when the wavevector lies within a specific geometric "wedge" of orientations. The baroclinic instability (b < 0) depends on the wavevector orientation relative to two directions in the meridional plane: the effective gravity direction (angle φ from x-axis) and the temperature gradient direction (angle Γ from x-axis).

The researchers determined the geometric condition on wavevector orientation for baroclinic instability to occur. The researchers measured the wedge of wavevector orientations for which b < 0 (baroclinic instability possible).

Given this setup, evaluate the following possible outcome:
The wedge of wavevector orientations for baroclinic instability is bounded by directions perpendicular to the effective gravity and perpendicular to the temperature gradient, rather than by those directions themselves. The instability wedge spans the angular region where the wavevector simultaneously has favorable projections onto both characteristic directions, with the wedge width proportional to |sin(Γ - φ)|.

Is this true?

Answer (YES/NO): NO